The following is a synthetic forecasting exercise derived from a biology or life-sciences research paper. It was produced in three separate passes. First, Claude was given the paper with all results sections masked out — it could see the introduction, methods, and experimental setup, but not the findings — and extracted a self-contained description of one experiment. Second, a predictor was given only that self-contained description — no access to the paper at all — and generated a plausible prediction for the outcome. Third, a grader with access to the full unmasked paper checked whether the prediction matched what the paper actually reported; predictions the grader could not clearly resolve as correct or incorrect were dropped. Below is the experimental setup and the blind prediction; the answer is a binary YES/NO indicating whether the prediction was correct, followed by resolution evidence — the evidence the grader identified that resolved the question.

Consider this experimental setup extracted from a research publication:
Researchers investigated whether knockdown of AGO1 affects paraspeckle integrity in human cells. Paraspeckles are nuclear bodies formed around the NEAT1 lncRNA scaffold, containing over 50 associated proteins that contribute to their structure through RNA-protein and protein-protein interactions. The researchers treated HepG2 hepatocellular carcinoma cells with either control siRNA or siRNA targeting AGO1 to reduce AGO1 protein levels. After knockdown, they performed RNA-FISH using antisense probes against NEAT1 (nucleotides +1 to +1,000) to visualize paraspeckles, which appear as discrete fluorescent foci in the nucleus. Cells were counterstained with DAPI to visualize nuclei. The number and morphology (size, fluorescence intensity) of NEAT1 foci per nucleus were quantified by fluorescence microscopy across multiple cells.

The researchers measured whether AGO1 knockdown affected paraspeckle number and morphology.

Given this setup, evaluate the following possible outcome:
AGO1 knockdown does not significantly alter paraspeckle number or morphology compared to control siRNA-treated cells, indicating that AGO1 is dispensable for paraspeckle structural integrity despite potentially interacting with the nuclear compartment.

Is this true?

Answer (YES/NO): NO